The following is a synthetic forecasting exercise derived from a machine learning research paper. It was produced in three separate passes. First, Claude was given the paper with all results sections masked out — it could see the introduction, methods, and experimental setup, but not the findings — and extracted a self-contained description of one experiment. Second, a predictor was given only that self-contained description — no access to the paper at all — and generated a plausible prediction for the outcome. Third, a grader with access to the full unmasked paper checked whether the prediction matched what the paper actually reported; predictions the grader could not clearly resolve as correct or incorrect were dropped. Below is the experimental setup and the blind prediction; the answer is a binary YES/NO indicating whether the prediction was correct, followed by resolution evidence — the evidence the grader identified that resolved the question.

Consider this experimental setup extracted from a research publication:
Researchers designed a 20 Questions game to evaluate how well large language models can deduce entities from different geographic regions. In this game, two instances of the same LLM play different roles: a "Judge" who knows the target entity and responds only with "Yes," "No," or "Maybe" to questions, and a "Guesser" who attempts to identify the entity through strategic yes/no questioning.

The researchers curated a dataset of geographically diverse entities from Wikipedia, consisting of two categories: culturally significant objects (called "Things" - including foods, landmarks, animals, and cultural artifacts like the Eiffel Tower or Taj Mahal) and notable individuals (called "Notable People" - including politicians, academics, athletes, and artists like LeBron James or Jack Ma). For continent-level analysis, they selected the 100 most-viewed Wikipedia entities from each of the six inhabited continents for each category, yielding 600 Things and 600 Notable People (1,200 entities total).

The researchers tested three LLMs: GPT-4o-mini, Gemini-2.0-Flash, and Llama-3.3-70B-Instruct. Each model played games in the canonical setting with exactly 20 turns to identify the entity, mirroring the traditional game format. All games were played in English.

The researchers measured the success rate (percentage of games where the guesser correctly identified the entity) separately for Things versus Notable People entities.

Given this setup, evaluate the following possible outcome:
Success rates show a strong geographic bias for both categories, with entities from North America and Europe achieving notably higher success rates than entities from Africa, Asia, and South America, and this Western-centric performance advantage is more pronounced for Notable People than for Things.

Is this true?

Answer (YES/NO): NO